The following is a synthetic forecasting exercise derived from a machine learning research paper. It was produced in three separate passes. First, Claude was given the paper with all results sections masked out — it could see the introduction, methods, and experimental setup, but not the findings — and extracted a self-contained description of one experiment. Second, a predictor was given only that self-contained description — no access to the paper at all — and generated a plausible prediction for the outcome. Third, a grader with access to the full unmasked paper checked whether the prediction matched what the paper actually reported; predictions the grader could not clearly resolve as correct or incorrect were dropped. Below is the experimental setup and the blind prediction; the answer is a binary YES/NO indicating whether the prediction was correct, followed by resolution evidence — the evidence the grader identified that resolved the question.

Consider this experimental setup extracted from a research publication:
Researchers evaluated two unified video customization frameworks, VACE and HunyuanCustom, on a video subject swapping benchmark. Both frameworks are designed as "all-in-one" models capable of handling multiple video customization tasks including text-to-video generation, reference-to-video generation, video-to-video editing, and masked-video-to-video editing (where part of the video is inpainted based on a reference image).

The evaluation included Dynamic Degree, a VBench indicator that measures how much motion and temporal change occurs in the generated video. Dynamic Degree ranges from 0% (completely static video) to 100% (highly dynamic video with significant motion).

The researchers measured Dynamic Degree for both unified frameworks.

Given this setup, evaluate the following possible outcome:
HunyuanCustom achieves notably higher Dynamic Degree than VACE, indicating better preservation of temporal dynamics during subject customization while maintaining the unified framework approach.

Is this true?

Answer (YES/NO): YES